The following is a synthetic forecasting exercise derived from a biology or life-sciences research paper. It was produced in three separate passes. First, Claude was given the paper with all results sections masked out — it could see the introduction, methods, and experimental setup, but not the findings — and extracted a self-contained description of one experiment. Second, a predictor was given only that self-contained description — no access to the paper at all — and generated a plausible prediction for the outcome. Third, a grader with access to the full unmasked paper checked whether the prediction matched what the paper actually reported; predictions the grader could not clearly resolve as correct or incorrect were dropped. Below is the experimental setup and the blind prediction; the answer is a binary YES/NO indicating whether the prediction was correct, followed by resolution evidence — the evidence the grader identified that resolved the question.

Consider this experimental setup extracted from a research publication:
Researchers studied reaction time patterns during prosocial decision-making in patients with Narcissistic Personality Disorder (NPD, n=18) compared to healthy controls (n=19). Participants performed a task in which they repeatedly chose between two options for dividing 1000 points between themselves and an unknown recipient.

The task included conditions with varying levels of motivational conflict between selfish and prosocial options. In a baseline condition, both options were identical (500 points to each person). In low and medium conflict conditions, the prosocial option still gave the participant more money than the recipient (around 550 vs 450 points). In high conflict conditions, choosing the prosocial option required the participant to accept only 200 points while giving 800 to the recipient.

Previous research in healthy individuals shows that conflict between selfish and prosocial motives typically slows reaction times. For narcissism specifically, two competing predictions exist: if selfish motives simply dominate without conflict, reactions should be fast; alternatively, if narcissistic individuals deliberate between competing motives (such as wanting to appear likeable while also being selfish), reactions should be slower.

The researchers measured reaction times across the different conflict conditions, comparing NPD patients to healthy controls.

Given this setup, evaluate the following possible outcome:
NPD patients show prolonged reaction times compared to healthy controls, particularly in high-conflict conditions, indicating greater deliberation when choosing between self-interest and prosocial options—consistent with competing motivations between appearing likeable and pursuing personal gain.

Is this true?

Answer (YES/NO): NO